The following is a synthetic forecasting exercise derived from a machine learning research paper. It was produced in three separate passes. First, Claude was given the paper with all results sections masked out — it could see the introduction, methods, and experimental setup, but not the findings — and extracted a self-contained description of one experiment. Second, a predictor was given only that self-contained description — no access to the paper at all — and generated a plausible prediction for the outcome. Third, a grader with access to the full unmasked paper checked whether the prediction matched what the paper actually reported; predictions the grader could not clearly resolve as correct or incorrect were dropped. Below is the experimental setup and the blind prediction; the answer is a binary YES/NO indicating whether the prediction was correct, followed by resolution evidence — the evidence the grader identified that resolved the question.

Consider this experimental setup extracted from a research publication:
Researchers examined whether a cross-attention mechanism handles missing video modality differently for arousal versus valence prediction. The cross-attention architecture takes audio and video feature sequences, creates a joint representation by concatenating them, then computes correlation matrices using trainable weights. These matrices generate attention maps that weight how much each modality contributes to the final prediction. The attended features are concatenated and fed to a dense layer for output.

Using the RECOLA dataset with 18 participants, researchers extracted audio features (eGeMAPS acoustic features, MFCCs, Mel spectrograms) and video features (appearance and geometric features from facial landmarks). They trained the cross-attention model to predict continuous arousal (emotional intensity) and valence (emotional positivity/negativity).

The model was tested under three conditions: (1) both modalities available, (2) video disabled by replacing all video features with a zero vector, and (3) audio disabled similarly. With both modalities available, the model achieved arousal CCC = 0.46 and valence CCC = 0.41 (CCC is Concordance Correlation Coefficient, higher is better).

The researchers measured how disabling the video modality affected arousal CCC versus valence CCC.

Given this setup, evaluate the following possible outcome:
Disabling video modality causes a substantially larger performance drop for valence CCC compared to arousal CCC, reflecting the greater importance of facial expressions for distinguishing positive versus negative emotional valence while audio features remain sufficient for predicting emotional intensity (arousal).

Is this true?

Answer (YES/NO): YES